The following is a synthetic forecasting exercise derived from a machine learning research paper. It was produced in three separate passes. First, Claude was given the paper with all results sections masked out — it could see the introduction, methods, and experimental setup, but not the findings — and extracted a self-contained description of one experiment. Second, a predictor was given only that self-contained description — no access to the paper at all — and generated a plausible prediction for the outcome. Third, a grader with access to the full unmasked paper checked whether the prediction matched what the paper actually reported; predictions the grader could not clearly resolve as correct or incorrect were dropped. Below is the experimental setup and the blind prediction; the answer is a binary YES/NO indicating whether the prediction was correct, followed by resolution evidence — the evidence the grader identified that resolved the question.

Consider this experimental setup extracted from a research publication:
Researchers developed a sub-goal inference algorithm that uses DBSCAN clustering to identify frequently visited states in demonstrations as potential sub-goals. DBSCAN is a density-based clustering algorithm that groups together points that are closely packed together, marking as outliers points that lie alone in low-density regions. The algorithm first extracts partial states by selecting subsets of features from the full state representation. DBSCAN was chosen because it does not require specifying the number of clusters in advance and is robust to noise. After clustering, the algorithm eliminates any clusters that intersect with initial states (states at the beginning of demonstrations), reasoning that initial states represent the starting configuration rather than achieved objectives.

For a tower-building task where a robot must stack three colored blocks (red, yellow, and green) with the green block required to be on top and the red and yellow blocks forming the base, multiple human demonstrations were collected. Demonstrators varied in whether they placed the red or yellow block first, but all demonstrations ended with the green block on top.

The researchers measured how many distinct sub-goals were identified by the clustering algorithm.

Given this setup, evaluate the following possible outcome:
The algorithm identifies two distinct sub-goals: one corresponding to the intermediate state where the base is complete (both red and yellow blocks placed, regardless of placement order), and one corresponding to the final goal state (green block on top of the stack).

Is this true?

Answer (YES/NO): NO